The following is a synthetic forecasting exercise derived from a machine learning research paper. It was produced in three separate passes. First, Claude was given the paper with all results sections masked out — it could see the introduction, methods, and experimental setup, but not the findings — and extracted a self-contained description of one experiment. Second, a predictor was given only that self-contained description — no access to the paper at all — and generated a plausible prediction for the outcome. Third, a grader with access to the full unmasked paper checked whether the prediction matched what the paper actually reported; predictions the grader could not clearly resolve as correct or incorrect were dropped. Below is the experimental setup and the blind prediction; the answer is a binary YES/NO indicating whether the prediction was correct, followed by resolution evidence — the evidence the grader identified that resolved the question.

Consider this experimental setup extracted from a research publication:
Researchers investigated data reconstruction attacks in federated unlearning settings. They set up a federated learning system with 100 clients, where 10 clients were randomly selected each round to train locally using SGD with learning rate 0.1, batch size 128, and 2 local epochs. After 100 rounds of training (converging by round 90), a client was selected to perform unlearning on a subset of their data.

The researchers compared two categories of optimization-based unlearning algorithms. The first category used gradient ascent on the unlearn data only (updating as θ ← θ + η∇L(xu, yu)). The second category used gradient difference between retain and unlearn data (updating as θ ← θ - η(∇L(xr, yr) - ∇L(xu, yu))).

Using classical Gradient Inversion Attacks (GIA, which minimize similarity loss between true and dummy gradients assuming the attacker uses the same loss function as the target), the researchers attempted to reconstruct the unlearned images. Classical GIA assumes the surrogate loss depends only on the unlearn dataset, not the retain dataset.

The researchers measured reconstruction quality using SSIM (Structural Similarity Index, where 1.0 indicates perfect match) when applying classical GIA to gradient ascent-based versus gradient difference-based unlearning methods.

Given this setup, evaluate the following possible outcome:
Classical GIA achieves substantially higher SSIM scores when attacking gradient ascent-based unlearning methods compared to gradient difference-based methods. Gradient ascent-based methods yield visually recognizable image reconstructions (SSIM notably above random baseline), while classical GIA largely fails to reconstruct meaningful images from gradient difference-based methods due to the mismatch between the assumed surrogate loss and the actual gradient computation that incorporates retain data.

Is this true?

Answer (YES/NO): YES